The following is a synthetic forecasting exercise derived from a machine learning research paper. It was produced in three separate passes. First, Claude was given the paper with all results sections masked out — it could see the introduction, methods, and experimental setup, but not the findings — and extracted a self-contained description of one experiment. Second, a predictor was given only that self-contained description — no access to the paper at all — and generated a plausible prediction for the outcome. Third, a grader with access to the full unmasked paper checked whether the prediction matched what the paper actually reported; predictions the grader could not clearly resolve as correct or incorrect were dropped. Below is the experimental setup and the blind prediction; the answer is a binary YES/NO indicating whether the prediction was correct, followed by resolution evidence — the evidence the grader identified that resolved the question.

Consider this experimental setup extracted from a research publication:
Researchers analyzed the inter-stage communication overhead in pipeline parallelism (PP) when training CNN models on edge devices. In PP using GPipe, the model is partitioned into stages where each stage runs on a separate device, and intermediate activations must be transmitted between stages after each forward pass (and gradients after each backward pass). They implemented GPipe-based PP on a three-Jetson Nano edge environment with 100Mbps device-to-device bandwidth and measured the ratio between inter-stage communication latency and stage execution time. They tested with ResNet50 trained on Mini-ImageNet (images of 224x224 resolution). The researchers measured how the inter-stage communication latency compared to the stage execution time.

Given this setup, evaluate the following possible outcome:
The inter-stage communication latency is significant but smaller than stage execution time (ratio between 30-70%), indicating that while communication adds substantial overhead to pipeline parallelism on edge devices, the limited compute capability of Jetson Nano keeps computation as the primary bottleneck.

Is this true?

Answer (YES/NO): NO